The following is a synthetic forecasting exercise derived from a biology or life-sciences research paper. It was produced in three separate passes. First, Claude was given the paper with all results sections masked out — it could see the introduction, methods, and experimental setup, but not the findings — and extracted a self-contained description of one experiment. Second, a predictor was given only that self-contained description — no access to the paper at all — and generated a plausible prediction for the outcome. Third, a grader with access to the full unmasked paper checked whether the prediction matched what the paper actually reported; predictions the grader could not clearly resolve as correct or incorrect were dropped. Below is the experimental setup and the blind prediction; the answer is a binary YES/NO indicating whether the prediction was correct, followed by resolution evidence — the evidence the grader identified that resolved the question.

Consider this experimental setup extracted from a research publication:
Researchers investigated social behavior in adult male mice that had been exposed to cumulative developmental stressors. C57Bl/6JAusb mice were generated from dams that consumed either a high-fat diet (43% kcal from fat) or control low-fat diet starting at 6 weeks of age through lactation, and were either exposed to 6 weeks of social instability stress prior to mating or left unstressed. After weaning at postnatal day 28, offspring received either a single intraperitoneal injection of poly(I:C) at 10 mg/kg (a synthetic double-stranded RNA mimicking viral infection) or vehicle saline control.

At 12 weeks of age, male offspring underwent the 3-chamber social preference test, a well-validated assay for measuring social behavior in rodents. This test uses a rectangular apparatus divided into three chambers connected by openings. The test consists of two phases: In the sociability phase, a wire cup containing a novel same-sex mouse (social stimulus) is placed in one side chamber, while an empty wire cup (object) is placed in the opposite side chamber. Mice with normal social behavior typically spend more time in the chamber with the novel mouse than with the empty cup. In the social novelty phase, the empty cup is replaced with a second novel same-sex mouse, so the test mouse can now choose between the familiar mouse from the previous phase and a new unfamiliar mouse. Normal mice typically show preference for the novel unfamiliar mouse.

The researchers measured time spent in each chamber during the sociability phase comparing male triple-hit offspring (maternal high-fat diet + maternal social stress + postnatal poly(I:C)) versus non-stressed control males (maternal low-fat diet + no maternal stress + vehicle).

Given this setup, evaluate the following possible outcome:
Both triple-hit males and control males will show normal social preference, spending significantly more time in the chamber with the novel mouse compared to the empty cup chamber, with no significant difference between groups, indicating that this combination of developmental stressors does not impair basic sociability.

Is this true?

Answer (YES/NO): NO